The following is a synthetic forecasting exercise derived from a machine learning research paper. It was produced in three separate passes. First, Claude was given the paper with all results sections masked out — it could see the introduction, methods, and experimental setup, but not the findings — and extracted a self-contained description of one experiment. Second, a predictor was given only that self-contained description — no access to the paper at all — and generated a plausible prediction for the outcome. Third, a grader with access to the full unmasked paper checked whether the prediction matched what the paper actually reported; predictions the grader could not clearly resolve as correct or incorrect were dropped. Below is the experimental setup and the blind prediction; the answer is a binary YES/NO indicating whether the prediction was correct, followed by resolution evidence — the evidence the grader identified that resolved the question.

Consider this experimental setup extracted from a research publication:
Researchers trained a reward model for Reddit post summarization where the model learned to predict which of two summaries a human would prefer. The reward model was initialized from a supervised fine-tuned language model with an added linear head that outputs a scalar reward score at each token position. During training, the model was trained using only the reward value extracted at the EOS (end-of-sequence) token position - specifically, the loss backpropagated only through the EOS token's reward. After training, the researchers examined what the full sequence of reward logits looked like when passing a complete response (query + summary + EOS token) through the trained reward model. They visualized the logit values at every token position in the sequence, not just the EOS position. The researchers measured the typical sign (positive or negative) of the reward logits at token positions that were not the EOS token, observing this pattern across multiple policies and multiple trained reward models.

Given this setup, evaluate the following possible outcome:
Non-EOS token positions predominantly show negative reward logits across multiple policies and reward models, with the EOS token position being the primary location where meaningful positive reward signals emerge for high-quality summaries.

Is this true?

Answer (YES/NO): YES